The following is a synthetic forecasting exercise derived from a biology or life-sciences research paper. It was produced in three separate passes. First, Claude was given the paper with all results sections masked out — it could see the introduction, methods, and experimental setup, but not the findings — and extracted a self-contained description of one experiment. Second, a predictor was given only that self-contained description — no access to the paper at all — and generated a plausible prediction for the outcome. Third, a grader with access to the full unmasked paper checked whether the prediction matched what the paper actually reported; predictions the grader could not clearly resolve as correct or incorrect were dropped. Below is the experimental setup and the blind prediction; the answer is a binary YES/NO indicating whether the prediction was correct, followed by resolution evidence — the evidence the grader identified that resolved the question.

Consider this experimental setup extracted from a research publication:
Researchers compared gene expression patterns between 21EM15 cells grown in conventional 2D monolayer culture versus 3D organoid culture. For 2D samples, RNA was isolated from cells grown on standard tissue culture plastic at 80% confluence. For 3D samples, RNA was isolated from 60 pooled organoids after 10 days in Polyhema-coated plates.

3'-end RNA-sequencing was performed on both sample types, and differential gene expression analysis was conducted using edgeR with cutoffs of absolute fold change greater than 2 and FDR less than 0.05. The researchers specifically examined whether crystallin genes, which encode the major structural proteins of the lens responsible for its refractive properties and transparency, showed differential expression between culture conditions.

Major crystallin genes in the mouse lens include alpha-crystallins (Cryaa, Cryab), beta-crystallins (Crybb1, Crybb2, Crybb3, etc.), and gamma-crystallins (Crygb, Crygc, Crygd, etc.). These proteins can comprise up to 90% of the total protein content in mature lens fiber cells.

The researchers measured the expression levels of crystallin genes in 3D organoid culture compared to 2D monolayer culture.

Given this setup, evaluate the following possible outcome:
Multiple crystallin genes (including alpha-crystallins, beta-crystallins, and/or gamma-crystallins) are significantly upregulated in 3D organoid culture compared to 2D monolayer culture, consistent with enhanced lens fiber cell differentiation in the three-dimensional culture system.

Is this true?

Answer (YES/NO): NO